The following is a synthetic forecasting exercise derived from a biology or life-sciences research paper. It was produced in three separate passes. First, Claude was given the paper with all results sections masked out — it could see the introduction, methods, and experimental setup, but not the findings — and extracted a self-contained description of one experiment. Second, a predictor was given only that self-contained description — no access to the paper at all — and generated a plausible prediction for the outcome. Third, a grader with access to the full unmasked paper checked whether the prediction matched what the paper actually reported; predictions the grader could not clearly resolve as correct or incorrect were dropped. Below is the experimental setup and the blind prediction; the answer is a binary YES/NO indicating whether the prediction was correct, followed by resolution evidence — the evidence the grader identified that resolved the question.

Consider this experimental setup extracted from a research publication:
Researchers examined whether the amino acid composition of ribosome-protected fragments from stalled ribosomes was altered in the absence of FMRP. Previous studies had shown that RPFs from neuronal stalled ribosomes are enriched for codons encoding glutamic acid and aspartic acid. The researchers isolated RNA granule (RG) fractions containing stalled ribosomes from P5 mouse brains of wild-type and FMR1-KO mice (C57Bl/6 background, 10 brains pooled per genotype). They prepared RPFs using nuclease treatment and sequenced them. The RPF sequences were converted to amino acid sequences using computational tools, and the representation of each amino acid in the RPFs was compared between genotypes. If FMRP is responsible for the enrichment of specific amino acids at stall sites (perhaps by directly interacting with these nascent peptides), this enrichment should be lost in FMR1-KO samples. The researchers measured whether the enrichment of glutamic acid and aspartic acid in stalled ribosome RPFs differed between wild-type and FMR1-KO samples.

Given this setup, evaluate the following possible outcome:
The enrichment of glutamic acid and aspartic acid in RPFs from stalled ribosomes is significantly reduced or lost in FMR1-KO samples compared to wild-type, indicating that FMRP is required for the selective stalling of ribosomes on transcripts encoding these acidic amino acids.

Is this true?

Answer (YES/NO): NO